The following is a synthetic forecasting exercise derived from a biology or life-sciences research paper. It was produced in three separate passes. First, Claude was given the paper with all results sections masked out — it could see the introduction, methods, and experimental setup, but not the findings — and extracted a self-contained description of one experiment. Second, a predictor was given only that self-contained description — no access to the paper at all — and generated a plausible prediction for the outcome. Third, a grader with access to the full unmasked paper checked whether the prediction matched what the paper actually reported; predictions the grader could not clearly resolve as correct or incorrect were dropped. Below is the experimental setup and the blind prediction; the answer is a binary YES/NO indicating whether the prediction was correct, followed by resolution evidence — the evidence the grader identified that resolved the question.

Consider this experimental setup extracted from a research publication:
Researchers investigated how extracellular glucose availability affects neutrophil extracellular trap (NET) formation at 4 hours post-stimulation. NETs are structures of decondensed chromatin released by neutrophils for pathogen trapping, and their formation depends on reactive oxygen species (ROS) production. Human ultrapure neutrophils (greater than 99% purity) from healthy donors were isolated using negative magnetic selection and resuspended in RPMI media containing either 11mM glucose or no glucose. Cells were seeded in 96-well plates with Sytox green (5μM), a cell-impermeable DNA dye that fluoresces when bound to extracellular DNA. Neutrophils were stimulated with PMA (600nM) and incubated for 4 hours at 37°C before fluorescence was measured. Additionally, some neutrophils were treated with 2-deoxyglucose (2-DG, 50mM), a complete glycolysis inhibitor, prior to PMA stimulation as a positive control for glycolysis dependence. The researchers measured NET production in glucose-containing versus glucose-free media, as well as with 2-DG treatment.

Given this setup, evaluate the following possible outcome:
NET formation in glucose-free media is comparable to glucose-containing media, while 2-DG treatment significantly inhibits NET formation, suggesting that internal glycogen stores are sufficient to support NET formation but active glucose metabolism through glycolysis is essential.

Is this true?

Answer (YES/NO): NO